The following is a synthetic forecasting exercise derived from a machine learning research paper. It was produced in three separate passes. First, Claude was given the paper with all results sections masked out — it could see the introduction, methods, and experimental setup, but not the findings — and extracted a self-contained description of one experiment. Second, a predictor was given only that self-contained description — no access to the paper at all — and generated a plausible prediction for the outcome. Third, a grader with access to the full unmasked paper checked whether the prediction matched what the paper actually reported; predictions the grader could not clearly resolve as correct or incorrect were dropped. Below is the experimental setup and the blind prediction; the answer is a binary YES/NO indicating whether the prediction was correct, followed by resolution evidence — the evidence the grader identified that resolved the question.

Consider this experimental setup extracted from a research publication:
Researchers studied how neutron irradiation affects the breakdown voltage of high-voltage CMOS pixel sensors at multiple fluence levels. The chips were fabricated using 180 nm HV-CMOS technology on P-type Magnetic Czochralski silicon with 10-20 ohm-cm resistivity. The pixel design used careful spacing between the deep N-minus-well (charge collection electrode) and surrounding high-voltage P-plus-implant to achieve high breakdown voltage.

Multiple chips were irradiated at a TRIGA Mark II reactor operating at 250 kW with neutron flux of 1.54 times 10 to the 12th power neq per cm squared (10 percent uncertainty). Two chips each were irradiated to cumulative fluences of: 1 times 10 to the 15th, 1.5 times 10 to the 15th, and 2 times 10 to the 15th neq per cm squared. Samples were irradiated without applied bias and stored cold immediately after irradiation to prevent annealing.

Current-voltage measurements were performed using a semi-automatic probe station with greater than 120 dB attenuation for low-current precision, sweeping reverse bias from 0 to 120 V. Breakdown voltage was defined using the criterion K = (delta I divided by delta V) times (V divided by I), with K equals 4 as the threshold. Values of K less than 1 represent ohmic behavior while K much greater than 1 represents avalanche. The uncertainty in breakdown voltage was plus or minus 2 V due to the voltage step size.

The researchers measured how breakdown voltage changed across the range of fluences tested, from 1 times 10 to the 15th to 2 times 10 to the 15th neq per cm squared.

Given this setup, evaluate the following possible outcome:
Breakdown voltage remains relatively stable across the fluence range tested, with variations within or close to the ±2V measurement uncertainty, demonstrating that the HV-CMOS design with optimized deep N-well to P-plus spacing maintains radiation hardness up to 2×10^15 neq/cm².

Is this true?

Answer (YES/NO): YES